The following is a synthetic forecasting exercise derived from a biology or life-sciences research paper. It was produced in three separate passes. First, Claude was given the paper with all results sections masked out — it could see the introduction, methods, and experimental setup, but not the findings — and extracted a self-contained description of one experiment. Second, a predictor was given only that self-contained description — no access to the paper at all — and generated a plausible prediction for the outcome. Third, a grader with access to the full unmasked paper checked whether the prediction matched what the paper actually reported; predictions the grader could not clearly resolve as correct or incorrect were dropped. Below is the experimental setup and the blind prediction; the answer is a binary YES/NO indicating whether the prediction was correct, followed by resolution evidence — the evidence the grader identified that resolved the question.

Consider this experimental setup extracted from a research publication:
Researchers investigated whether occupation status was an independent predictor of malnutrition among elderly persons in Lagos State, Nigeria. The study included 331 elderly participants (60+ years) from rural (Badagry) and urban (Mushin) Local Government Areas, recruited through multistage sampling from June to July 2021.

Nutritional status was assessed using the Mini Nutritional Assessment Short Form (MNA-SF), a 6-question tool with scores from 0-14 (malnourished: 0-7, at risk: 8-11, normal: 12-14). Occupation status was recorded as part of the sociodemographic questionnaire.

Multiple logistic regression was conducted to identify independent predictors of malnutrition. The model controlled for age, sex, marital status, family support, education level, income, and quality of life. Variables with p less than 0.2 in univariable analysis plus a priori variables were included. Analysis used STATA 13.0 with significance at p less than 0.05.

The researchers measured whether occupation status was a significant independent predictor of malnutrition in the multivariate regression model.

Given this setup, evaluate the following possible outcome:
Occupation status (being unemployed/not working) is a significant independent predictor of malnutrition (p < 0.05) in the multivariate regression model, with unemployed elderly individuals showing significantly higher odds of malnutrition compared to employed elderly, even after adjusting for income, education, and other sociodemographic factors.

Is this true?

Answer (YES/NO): NO